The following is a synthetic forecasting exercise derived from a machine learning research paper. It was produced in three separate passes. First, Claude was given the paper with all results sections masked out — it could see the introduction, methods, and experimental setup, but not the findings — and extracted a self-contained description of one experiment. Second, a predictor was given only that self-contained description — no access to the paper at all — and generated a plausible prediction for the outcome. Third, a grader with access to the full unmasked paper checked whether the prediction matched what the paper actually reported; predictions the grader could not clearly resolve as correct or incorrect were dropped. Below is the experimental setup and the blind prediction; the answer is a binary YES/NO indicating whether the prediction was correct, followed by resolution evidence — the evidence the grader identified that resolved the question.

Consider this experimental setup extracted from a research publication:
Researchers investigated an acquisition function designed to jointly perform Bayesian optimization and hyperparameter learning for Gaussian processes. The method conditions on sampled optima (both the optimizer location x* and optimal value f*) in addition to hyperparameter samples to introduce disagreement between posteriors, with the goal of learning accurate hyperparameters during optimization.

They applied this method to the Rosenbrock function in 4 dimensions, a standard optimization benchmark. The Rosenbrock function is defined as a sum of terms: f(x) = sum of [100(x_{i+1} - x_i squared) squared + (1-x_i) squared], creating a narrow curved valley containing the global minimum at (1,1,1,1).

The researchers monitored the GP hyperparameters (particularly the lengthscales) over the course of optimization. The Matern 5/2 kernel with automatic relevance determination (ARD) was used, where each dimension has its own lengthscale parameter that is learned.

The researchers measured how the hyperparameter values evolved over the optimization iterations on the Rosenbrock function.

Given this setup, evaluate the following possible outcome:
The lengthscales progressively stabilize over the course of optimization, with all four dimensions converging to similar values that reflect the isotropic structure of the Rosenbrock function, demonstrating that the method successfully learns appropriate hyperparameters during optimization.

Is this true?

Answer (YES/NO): NO